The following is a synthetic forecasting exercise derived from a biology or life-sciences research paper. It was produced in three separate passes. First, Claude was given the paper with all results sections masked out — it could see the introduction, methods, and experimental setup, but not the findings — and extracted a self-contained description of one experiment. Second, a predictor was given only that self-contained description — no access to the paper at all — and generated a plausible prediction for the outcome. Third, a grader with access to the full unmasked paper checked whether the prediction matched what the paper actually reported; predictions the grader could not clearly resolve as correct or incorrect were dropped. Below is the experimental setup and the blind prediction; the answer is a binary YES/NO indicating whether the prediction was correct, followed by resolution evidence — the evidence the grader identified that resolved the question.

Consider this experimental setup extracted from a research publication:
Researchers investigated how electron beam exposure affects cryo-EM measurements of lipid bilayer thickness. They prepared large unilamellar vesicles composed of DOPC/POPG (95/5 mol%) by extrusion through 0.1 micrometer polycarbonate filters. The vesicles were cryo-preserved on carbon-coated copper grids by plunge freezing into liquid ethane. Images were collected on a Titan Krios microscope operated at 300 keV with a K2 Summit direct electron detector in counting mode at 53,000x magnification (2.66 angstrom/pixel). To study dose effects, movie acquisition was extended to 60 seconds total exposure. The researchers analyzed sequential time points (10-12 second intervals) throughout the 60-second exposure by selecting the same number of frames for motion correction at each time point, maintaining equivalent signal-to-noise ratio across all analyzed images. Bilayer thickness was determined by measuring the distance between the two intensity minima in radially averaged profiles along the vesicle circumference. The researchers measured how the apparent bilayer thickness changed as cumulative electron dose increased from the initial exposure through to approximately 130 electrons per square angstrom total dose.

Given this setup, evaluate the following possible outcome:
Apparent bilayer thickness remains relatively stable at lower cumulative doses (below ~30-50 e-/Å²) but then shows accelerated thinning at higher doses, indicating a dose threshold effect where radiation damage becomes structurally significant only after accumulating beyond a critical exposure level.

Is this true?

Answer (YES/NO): NO